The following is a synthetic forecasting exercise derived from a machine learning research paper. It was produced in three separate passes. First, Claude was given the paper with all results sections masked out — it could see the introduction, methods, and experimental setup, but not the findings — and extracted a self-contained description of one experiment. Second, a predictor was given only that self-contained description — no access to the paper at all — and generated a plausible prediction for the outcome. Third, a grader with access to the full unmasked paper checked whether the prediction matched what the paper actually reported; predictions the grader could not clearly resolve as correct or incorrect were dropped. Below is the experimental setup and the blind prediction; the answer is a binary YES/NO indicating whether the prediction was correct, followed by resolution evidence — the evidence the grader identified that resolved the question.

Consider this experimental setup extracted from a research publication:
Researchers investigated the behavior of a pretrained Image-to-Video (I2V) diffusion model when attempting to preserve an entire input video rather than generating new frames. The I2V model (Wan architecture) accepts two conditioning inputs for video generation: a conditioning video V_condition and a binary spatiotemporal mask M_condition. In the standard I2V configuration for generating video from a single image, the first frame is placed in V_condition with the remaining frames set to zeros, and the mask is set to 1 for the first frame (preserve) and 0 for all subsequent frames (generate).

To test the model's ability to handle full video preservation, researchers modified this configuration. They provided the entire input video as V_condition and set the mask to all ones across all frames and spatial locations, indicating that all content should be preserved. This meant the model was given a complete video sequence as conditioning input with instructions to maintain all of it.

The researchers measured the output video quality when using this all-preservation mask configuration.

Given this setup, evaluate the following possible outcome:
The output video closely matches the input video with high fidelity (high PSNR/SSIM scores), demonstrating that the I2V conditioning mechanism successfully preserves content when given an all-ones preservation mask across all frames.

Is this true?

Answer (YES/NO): NO